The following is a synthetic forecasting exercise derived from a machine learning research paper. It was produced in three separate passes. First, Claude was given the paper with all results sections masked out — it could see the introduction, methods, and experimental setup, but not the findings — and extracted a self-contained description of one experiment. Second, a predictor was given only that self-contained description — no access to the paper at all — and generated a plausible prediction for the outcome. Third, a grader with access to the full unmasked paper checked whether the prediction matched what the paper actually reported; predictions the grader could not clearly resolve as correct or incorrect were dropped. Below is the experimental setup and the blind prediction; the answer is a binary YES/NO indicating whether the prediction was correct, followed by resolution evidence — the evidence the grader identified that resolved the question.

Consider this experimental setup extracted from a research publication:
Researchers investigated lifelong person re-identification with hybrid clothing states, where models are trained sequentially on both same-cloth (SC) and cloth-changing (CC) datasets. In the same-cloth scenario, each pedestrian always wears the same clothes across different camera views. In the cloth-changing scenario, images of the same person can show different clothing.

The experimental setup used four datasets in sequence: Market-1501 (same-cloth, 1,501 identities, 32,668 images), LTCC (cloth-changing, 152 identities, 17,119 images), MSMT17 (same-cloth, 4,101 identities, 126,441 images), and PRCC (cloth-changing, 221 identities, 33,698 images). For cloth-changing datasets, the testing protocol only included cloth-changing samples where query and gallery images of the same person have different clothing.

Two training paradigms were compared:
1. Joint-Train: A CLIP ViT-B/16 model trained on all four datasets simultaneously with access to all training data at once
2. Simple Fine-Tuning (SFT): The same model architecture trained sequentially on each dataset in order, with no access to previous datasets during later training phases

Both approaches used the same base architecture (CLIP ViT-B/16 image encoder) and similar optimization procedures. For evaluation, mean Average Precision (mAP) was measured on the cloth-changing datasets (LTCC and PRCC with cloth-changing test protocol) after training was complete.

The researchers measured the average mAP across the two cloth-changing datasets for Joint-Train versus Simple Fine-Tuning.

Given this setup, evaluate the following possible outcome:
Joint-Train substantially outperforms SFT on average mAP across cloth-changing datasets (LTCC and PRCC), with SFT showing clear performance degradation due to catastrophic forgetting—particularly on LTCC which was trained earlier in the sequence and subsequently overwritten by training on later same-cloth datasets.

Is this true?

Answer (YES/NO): NO